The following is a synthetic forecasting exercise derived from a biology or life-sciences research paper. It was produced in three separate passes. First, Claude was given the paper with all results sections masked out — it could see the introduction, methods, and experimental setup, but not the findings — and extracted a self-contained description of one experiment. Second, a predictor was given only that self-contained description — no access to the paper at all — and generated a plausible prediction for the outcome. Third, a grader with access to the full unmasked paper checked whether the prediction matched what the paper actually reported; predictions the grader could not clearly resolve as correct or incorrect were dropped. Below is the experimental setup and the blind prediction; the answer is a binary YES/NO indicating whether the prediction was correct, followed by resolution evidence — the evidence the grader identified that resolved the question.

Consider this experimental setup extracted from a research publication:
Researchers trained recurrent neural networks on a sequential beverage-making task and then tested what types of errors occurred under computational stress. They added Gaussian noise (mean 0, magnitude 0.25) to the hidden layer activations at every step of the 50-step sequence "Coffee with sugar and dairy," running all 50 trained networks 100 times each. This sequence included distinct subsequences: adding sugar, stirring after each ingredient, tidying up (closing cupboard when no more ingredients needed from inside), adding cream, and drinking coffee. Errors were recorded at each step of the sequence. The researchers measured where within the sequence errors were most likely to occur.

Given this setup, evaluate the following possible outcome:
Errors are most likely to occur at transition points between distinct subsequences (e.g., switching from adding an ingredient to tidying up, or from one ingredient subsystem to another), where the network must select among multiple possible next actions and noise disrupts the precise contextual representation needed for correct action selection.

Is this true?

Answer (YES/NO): YES